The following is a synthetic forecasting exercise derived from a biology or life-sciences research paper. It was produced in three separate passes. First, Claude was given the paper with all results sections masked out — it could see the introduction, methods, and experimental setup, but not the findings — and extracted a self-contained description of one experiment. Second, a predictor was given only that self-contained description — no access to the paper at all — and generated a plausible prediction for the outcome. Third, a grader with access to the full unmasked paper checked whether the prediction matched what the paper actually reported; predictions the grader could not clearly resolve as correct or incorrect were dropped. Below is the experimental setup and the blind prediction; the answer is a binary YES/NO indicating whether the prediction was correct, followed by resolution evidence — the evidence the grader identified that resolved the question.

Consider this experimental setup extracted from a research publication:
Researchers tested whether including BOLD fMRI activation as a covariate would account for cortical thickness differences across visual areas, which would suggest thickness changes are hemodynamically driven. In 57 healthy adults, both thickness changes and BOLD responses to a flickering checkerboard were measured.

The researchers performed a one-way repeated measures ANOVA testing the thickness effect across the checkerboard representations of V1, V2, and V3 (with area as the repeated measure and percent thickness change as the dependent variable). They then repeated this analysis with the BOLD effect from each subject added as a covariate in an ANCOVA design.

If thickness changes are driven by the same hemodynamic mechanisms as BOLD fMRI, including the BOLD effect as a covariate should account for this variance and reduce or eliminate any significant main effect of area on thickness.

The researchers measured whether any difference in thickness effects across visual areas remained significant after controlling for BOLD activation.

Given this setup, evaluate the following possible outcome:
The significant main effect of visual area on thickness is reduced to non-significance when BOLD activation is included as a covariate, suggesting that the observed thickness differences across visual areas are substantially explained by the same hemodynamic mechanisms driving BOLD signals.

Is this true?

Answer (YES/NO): NO